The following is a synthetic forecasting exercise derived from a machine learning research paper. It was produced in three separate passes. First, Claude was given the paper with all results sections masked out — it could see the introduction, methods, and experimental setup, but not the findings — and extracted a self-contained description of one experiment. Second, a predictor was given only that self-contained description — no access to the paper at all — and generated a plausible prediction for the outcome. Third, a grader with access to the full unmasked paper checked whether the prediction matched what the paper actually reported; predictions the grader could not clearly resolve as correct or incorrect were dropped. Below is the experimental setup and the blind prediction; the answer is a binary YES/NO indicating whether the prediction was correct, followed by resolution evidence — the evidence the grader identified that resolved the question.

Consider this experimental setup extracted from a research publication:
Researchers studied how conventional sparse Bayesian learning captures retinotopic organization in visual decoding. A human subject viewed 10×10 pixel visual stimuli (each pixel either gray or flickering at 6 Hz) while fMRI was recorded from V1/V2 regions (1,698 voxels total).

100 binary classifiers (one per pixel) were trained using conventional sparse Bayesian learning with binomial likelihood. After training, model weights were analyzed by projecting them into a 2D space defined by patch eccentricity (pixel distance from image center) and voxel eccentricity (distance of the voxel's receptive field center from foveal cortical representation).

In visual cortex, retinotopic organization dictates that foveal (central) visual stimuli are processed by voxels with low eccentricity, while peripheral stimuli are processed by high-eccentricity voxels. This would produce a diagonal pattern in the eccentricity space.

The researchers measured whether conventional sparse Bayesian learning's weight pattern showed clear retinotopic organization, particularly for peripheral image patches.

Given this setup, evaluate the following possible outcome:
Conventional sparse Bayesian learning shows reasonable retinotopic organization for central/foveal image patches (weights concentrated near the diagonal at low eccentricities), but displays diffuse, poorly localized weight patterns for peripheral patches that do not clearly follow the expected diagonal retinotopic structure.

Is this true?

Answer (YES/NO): YES